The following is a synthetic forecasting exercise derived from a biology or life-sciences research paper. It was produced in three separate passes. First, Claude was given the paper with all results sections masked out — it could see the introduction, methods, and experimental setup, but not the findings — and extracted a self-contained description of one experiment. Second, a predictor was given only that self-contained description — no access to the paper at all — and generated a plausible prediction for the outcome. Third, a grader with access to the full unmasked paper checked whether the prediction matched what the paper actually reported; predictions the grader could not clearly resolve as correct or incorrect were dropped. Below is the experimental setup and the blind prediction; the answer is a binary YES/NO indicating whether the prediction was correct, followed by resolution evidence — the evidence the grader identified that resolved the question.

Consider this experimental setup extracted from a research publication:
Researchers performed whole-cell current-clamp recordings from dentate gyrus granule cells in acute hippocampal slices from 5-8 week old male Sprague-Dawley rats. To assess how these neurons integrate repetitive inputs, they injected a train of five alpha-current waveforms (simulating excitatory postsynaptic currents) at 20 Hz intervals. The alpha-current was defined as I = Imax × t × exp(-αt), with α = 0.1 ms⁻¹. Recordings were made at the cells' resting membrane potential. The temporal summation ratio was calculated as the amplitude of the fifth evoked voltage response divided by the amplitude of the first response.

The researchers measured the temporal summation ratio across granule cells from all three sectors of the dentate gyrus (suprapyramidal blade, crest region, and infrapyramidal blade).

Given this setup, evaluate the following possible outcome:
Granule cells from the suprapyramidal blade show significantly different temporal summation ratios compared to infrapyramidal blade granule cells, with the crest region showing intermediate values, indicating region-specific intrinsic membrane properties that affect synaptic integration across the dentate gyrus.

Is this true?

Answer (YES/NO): NO